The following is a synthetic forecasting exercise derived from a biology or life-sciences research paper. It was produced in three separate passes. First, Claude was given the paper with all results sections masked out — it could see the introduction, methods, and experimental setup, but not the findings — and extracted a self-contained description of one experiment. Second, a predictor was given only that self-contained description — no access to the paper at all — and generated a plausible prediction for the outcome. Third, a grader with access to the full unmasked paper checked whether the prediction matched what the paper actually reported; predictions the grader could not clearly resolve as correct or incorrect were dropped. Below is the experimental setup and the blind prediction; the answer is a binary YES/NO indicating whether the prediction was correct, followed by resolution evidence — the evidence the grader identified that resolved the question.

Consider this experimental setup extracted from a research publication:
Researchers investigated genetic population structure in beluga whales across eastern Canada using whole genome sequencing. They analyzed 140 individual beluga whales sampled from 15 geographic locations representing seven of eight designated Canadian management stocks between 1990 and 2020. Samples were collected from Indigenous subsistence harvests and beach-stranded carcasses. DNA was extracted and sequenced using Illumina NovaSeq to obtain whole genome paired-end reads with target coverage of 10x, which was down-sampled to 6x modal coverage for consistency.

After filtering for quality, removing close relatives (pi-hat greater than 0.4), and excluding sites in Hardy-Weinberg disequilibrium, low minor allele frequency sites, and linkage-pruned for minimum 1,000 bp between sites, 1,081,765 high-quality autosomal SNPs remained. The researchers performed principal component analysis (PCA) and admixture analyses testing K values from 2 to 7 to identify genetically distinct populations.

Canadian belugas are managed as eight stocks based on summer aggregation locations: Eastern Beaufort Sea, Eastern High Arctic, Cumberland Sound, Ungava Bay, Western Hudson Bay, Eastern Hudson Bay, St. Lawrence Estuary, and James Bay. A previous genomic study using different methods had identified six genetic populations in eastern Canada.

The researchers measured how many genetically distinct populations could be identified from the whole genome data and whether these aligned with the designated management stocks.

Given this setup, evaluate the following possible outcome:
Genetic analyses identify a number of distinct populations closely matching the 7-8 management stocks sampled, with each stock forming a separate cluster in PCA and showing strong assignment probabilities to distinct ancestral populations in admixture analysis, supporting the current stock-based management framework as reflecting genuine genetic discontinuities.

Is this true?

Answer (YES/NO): NO